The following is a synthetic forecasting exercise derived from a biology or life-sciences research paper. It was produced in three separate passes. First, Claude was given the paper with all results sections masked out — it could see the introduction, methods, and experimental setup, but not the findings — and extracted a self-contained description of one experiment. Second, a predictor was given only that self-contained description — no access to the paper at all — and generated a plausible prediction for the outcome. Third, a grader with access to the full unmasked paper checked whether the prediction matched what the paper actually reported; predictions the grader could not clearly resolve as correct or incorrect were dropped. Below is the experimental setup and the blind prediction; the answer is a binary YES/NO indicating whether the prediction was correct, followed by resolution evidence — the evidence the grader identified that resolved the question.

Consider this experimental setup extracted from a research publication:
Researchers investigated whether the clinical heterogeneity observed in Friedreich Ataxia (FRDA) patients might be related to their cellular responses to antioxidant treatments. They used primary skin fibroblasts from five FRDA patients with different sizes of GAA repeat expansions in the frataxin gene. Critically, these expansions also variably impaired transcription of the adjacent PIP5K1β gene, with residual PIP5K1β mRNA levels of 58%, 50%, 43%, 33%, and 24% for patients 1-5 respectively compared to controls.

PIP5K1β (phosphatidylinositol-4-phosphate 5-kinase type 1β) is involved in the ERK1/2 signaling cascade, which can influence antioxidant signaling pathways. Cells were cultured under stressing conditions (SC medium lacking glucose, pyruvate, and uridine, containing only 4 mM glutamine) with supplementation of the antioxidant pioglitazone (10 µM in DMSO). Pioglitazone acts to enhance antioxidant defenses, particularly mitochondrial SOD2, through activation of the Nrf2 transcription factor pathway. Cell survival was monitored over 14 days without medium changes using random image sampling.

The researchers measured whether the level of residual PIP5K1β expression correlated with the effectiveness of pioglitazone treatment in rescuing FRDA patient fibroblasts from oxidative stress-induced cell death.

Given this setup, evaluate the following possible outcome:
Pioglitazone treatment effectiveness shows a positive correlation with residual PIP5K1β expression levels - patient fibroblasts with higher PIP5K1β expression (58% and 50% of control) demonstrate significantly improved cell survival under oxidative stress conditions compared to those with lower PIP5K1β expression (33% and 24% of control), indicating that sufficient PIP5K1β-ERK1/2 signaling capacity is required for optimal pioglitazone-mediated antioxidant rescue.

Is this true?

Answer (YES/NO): NO